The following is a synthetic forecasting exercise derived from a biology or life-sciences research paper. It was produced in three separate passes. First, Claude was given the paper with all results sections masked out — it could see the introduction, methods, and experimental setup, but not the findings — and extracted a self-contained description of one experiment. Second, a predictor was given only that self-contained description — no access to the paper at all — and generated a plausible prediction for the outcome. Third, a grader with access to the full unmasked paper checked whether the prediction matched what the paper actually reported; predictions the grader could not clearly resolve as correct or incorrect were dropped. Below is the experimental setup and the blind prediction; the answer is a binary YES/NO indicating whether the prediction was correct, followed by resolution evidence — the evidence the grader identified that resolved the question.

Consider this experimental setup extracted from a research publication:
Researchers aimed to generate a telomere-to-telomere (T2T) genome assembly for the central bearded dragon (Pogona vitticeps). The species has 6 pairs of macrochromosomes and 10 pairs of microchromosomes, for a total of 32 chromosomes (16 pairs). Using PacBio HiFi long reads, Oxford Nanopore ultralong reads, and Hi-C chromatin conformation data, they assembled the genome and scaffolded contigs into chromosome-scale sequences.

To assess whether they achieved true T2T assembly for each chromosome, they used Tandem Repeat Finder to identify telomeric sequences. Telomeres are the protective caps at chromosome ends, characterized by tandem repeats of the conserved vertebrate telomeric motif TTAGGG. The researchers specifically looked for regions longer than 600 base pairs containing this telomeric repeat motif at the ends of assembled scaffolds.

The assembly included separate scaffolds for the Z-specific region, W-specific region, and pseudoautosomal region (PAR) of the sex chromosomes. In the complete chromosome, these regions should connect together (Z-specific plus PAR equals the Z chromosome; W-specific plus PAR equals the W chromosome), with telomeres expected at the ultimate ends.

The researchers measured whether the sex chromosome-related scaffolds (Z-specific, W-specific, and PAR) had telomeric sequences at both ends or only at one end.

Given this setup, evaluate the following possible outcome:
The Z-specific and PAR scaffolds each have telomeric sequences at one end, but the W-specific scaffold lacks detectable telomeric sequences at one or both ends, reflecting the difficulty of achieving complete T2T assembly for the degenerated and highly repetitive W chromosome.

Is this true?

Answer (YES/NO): NO